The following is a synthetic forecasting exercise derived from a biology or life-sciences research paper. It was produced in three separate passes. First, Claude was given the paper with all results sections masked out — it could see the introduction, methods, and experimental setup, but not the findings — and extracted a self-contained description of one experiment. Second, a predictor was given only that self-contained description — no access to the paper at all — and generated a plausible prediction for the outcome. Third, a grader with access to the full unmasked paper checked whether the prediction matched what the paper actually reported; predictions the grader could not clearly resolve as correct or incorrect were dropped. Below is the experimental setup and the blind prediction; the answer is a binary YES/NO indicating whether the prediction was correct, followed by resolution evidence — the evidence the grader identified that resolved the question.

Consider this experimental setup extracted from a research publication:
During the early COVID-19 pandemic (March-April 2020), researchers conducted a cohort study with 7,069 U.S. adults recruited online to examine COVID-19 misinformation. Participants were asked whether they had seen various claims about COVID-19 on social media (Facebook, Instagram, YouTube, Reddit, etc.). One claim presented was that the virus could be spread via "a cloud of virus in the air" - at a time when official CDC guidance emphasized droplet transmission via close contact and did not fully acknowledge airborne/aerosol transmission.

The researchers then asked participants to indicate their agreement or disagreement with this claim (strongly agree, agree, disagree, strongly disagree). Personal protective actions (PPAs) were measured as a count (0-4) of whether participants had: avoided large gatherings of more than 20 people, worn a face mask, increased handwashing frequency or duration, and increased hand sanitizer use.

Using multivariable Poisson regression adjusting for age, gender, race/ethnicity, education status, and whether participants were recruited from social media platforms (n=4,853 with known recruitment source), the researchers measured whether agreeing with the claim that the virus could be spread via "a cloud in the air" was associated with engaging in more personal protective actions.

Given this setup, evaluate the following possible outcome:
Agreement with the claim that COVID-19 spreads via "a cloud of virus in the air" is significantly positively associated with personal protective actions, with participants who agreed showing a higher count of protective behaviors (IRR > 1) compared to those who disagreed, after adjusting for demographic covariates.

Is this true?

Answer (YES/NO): YES